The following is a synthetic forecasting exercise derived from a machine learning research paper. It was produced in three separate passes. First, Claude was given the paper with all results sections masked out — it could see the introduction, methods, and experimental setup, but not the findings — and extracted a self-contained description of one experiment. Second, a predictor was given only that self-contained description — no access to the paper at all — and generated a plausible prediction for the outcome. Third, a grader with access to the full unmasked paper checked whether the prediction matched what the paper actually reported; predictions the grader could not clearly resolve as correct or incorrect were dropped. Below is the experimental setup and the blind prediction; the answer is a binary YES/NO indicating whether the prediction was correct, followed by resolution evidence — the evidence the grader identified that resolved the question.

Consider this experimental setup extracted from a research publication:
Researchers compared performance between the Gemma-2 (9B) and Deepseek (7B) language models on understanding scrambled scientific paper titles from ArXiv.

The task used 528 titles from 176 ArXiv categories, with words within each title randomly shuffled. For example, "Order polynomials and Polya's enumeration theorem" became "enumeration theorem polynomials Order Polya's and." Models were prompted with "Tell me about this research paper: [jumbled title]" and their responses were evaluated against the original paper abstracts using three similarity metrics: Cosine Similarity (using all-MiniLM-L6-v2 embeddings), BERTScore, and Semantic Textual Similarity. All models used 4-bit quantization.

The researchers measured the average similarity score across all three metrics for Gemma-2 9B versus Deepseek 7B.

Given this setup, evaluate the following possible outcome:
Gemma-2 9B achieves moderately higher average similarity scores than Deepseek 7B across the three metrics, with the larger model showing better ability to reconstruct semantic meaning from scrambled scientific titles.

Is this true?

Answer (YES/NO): NO